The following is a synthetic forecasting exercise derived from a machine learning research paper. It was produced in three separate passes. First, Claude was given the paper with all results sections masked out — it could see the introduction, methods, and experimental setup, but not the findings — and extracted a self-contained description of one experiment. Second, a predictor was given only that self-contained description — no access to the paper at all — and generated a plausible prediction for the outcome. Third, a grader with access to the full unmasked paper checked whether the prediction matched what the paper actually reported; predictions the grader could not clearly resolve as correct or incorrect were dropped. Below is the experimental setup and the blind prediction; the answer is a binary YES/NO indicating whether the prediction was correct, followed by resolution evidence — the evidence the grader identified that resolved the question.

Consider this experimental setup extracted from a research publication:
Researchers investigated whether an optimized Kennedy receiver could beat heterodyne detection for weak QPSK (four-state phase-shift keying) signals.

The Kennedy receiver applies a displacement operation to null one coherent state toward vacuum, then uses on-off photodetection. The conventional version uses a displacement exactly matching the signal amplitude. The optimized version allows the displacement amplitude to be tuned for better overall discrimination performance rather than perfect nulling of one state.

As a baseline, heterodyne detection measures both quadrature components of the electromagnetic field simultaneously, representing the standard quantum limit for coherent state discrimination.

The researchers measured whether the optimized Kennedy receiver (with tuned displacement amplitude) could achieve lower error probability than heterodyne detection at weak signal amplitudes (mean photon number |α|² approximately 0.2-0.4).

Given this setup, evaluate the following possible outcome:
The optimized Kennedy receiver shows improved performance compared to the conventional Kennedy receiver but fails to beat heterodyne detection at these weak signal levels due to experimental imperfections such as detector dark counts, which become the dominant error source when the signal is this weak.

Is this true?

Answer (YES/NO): NO